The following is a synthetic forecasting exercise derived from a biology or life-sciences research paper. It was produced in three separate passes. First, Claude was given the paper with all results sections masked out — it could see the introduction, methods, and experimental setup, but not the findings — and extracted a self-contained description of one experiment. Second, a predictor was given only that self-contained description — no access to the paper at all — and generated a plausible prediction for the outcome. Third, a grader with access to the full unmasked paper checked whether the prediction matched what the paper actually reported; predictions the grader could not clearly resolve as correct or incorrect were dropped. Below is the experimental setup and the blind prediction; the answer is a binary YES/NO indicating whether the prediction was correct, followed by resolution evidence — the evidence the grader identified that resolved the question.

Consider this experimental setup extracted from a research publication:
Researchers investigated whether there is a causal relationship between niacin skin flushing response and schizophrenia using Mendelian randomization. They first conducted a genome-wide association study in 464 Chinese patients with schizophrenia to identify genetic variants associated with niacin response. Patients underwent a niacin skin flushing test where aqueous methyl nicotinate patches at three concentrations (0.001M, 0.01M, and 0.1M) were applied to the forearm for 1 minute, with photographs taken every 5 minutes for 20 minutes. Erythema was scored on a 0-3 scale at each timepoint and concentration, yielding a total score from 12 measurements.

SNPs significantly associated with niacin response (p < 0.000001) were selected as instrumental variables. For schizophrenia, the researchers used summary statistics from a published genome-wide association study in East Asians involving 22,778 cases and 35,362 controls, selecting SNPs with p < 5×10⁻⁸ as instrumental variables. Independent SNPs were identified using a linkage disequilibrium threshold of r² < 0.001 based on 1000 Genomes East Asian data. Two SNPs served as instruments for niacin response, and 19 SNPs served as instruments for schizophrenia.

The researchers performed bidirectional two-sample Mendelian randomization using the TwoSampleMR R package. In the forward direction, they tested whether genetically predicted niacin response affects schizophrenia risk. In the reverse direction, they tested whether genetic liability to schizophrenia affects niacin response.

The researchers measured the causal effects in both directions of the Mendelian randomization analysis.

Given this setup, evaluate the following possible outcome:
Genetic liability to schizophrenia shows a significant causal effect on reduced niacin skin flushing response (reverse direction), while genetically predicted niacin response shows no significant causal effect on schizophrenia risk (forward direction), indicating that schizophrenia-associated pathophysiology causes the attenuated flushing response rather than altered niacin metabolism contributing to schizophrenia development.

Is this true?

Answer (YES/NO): NO